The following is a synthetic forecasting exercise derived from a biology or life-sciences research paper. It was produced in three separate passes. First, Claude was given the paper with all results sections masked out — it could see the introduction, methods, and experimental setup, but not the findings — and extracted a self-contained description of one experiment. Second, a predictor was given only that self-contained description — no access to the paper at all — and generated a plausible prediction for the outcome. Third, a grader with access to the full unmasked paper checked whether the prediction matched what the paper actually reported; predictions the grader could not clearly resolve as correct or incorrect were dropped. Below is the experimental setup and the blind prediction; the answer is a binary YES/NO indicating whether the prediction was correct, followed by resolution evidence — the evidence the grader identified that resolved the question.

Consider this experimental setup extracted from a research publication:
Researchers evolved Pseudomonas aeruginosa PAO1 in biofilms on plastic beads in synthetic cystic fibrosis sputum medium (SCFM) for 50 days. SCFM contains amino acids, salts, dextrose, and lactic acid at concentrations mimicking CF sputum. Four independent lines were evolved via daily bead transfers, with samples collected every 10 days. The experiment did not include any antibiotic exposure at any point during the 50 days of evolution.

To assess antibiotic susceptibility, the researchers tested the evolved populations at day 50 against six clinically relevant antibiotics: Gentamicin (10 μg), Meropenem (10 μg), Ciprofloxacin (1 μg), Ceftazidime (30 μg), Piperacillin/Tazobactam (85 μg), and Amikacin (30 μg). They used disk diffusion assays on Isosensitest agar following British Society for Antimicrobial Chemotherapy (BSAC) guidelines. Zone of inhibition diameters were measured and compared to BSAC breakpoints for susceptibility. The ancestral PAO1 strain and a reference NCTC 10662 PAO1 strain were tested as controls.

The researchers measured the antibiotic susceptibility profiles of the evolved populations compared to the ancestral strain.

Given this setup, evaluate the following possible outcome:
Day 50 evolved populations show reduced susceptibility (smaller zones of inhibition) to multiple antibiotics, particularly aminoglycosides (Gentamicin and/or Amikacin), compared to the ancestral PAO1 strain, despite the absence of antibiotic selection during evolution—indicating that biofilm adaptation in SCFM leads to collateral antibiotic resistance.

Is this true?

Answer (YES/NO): NO